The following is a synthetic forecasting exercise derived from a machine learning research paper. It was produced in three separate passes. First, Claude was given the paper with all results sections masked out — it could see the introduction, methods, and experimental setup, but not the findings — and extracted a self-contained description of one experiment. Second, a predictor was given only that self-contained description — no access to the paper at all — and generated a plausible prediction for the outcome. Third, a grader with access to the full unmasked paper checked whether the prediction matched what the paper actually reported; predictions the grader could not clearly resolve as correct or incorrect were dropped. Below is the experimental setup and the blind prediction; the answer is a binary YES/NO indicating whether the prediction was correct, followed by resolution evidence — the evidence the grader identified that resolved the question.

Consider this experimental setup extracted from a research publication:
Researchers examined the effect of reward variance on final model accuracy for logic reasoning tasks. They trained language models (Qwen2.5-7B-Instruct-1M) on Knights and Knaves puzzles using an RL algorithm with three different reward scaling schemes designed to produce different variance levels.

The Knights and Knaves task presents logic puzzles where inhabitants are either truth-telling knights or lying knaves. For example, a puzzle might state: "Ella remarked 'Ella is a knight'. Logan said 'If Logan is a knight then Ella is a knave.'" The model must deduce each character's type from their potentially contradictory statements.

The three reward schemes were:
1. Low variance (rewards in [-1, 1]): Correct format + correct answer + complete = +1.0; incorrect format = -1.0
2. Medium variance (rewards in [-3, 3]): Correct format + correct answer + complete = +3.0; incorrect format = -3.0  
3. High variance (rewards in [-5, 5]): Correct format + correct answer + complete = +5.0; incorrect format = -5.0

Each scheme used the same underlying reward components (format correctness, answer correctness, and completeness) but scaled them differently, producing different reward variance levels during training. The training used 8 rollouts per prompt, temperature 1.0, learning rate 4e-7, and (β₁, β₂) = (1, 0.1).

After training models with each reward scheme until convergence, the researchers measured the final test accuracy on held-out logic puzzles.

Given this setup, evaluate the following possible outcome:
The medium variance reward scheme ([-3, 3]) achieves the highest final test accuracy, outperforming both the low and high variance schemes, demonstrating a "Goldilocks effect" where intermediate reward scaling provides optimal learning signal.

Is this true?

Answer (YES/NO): NO